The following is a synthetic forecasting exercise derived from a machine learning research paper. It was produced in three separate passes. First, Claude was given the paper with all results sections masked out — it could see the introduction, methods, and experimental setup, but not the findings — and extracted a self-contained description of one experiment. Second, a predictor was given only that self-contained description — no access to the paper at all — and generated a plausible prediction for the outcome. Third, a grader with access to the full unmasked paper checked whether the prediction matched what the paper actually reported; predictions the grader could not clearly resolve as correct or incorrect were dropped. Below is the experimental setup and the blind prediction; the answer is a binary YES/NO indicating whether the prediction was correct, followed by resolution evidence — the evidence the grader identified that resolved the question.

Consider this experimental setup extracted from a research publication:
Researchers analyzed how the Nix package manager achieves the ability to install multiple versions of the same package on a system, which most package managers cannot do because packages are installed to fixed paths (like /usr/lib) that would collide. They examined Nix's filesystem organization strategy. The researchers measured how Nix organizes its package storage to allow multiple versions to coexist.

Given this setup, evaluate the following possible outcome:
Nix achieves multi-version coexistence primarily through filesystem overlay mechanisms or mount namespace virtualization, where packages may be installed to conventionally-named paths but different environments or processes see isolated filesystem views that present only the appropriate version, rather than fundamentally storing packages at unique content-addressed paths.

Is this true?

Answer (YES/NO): NO